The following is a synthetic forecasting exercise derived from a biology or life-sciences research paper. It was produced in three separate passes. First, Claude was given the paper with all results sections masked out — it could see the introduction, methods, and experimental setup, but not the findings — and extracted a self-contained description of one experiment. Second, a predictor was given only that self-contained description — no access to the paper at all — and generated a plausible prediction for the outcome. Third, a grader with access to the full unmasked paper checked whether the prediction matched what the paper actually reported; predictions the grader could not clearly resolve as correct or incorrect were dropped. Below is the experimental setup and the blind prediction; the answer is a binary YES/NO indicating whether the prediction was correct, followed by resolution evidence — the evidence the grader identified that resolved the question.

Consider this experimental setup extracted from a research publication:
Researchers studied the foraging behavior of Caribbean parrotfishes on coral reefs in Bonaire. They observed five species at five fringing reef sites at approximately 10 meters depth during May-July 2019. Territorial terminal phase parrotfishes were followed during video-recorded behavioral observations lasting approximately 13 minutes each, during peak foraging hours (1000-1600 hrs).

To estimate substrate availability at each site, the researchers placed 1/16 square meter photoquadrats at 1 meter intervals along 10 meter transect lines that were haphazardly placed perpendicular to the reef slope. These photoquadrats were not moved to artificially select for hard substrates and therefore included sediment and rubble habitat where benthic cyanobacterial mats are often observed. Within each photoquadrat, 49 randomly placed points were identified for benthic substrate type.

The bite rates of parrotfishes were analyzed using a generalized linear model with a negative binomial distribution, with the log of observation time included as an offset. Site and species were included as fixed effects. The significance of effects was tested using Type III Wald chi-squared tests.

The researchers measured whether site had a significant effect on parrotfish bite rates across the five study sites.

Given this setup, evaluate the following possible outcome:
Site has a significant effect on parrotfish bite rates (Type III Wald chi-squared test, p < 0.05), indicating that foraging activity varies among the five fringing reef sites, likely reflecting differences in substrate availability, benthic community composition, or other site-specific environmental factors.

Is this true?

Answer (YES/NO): NO